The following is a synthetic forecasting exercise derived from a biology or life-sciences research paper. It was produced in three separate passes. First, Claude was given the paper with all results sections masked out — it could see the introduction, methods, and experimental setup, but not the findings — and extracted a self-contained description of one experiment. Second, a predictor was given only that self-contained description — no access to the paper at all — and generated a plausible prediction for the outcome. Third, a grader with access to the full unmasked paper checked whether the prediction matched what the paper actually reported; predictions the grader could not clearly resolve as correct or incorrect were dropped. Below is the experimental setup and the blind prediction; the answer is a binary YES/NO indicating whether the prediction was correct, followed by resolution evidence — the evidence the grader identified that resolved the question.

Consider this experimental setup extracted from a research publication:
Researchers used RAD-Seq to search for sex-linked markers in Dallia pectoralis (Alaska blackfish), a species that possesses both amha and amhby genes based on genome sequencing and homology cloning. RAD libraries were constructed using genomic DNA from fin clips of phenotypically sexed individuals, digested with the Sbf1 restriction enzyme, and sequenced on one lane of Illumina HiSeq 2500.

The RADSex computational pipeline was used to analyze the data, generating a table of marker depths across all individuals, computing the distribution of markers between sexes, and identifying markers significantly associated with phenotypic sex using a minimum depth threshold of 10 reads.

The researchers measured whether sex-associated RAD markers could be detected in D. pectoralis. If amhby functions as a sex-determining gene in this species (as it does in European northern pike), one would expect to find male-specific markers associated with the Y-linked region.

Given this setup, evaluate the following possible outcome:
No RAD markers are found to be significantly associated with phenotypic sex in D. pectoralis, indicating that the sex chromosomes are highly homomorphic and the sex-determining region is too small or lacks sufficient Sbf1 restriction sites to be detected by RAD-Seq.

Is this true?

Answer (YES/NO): NO